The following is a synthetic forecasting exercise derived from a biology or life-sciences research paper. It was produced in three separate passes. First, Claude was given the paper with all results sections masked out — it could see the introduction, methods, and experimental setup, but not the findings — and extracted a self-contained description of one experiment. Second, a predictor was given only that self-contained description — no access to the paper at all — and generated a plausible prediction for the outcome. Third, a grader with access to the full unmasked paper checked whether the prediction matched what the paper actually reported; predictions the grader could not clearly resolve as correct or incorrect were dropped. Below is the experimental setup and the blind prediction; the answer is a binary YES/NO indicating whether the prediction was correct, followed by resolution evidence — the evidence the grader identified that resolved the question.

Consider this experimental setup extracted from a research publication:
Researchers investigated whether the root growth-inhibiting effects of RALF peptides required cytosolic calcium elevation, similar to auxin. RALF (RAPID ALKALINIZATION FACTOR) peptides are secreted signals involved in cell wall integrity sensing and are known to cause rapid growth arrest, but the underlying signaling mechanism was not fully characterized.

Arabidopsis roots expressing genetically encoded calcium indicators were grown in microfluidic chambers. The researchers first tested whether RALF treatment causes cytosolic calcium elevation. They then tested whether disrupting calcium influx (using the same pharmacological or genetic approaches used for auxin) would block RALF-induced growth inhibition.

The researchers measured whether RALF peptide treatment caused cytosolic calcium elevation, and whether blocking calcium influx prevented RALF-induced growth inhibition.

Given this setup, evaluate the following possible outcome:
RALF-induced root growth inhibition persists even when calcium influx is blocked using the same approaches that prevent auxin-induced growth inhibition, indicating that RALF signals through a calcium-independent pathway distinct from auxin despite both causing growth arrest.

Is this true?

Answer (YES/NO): NO